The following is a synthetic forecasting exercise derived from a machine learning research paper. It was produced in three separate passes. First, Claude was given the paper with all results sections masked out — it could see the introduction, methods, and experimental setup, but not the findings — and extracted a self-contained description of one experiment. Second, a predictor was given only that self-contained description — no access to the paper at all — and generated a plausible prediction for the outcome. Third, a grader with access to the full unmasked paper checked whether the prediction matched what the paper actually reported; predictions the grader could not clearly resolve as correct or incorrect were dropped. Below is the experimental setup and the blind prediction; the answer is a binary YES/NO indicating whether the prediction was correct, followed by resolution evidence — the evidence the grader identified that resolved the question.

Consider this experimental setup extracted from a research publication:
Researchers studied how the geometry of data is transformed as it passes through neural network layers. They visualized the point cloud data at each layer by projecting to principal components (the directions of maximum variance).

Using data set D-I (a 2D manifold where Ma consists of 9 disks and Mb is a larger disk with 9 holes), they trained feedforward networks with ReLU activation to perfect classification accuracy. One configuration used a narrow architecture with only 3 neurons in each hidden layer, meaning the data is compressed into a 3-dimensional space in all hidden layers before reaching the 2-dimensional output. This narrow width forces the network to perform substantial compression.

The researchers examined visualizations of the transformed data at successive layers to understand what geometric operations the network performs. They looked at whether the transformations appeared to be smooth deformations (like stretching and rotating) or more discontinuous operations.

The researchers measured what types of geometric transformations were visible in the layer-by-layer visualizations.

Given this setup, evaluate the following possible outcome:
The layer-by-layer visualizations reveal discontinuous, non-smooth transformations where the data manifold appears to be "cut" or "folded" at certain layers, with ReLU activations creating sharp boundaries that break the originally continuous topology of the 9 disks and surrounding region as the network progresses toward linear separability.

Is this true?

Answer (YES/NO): YES